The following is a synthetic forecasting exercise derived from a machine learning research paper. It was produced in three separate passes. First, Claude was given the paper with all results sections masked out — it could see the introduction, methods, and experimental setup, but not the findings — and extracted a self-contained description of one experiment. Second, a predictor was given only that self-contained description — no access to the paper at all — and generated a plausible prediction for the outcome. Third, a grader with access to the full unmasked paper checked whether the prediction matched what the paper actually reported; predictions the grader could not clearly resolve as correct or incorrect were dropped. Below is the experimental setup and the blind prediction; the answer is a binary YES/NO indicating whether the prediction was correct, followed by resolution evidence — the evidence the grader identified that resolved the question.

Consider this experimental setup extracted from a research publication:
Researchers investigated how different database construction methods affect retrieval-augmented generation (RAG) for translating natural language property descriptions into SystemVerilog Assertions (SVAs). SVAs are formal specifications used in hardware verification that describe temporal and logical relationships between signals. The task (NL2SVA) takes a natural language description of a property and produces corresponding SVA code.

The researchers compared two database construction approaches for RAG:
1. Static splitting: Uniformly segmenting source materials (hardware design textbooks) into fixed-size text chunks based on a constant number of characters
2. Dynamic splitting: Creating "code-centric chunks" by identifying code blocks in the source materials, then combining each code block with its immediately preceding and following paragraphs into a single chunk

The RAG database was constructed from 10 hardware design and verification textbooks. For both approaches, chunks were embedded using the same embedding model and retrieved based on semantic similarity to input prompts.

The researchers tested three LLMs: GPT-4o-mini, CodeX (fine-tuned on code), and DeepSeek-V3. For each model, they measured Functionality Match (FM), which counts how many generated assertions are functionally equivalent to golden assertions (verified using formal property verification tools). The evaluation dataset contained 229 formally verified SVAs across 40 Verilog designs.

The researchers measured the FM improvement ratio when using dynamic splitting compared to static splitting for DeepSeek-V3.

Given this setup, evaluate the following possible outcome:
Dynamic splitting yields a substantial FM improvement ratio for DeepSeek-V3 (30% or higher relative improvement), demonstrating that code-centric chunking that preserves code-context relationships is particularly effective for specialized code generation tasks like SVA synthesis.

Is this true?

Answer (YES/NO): NO